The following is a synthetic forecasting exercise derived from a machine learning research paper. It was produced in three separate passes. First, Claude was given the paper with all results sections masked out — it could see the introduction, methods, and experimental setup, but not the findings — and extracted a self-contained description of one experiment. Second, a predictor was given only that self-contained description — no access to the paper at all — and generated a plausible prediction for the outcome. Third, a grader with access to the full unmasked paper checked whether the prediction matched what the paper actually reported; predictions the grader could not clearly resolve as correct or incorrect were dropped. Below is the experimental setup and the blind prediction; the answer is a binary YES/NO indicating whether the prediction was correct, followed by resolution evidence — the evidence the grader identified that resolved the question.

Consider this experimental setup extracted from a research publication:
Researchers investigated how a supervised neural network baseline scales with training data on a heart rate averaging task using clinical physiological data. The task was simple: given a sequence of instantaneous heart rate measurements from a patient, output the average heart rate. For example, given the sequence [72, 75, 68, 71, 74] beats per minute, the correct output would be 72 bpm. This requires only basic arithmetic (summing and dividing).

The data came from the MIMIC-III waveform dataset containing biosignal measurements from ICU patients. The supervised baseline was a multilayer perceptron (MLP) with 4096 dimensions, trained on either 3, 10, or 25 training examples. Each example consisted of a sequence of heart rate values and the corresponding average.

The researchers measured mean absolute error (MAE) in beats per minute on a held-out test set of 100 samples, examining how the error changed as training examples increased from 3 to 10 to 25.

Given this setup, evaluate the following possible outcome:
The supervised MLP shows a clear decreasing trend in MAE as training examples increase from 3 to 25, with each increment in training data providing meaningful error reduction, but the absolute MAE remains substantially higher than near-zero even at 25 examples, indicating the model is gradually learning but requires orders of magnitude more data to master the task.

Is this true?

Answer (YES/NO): NO